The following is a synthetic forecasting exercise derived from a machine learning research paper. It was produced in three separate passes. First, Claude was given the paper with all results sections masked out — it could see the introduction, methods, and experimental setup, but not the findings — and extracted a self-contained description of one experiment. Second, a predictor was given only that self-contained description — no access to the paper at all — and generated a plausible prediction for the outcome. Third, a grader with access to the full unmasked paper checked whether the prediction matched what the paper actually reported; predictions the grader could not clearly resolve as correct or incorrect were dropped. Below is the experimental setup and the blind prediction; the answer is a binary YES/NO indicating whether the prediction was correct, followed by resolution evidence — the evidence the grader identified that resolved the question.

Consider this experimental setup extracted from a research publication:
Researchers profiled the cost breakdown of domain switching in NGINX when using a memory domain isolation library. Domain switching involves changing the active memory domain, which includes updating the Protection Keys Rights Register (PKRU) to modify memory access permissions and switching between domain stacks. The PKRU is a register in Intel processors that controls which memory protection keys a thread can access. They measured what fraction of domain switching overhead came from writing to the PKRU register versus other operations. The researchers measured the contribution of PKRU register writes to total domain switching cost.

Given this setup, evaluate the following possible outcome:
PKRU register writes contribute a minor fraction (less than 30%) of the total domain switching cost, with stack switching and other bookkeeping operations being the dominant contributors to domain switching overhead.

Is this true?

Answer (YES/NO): NO